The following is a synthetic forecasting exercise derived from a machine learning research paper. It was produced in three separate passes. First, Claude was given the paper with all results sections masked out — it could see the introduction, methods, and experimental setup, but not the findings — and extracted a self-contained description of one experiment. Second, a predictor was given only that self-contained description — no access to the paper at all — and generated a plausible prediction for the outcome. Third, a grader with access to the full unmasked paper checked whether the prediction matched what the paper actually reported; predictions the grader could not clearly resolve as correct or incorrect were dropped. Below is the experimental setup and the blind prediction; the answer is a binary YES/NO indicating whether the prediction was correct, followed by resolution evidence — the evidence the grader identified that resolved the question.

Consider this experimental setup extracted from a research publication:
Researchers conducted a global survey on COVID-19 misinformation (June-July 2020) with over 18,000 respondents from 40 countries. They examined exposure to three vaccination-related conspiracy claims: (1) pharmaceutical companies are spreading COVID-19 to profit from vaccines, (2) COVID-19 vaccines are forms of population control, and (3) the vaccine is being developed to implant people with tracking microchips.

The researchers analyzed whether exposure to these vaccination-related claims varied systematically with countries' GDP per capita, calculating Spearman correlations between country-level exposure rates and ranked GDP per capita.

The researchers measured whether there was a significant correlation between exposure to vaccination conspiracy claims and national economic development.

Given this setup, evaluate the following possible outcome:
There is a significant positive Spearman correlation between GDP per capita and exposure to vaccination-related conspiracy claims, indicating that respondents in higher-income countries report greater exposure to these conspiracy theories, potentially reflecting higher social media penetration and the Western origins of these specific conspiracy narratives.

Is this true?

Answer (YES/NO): NO